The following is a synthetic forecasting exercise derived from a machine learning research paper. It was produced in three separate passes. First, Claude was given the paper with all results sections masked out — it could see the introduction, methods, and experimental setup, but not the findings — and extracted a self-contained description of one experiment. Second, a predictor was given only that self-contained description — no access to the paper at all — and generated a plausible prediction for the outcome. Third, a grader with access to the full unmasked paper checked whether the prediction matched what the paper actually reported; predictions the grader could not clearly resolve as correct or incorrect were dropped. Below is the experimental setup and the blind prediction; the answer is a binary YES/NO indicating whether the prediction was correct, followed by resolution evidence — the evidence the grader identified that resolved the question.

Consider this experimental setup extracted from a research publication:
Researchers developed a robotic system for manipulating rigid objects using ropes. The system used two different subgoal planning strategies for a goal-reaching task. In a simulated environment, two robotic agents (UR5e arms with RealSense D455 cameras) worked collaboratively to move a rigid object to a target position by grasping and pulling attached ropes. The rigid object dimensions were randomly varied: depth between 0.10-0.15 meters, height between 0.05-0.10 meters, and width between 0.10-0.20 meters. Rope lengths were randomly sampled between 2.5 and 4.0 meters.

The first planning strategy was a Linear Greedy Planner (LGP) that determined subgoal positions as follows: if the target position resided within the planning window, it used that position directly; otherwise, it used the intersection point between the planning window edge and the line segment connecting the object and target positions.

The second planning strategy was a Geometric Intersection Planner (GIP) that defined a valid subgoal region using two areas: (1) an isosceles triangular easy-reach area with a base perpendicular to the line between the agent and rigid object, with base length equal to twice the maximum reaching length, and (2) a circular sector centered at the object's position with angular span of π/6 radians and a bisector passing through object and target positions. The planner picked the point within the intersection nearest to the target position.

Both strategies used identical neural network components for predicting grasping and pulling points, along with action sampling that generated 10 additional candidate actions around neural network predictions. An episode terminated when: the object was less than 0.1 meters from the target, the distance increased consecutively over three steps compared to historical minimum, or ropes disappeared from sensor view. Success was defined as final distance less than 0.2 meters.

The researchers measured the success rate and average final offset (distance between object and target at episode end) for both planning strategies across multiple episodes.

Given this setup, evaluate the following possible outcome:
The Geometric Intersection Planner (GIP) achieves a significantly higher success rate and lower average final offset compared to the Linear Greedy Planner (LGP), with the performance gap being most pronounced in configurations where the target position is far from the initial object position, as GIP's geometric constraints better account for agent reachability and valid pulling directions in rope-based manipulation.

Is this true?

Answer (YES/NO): NO